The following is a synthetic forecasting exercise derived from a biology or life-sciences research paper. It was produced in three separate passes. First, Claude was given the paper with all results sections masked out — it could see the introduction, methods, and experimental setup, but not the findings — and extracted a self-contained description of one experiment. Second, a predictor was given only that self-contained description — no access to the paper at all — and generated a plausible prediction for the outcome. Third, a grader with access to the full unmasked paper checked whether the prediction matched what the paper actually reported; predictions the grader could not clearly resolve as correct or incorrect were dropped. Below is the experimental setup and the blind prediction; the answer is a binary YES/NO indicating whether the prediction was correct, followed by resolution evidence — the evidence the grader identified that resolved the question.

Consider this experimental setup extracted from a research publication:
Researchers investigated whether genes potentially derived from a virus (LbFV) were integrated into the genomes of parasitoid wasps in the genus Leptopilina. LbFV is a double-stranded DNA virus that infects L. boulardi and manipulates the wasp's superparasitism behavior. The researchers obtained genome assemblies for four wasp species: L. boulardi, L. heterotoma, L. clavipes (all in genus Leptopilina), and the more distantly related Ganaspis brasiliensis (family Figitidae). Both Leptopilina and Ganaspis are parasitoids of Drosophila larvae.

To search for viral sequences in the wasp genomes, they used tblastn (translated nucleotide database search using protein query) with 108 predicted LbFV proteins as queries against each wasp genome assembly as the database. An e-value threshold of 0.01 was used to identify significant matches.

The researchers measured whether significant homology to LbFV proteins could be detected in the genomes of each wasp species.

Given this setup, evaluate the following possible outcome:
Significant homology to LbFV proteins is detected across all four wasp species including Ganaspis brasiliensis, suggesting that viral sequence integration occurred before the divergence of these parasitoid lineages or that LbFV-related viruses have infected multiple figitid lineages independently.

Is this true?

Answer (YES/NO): NO